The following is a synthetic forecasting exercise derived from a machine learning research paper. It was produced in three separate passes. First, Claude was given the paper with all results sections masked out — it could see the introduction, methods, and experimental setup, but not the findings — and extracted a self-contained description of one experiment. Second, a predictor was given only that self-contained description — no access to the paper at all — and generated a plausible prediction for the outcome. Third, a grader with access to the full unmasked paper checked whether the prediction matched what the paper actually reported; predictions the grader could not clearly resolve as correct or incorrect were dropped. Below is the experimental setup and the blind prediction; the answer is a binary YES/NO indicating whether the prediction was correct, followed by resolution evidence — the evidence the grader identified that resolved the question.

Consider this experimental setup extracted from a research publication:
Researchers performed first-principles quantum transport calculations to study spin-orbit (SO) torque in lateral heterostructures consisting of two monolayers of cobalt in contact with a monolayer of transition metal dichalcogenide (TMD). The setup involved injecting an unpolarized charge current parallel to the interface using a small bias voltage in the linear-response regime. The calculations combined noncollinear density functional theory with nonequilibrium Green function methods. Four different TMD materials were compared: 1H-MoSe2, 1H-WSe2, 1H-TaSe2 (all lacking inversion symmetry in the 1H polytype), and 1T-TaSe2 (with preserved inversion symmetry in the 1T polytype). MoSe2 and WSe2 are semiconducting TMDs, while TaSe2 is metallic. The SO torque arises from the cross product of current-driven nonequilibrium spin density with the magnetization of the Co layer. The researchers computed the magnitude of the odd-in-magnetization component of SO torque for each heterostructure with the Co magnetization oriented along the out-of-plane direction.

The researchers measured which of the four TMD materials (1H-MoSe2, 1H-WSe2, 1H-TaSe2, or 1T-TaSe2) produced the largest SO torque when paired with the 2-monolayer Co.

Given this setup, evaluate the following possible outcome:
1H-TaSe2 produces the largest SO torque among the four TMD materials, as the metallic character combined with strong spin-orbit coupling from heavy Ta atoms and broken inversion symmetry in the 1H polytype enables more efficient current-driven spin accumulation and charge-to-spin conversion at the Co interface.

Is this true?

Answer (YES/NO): NO